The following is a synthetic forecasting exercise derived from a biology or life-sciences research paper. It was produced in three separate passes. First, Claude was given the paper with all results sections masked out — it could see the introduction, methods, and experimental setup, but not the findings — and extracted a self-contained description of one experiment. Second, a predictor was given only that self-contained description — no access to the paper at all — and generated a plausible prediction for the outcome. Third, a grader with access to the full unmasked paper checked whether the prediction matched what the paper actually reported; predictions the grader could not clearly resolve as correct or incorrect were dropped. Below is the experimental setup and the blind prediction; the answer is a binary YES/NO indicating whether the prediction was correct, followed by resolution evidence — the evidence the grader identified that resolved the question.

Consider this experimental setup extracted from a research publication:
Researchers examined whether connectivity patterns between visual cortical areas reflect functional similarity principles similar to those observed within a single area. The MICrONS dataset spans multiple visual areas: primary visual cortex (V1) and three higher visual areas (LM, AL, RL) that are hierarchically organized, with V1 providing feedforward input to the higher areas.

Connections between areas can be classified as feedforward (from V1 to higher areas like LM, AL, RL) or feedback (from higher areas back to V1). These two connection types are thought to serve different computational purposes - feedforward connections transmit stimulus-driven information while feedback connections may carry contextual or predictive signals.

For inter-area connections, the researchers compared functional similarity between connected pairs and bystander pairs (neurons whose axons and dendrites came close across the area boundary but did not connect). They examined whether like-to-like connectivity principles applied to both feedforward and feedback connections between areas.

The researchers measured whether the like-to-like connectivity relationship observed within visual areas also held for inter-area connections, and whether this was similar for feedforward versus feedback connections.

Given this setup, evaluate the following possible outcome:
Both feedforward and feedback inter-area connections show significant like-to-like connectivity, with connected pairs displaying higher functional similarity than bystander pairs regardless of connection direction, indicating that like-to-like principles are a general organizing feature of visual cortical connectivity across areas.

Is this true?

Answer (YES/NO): YES